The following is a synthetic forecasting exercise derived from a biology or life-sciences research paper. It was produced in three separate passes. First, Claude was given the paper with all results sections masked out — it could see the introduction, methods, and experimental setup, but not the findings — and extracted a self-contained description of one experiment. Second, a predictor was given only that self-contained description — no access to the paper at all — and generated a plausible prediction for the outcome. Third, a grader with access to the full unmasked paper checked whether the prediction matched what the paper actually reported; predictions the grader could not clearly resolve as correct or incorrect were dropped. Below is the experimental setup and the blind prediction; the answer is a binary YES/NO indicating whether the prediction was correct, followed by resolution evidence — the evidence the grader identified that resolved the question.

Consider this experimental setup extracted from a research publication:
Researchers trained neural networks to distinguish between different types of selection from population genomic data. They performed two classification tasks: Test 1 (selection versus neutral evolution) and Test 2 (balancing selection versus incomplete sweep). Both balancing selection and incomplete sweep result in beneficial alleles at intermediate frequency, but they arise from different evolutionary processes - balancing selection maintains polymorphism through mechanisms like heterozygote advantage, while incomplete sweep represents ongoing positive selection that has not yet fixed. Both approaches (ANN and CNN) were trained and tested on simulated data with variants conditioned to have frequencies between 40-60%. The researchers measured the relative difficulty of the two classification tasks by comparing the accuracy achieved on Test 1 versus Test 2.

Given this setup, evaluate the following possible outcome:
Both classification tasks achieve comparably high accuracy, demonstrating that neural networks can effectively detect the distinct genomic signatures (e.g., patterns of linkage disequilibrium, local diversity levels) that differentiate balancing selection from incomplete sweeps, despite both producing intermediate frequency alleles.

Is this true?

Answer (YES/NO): NO